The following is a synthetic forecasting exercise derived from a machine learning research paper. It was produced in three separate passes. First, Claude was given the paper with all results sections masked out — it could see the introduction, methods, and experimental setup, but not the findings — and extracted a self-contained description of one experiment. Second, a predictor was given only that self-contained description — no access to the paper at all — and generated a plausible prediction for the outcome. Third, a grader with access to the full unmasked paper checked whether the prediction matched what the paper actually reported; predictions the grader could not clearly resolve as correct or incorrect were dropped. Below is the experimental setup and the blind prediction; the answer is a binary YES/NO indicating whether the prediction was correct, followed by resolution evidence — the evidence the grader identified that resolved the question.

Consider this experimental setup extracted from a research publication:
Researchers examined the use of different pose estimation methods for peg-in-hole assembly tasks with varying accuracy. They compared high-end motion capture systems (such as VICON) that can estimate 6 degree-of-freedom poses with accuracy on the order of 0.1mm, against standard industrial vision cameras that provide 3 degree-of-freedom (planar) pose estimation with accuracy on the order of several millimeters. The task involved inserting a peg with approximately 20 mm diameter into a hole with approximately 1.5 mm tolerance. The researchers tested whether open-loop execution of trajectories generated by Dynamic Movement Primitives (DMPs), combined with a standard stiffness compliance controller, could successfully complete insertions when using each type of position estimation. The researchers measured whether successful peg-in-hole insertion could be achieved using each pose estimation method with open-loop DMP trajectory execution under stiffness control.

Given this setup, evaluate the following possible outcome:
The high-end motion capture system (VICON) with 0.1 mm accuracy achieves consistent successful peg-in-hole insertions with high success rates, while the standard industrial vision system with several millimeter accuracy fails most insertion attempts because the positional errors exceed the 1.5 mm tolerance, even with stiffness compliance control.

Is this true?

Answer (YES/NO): YES